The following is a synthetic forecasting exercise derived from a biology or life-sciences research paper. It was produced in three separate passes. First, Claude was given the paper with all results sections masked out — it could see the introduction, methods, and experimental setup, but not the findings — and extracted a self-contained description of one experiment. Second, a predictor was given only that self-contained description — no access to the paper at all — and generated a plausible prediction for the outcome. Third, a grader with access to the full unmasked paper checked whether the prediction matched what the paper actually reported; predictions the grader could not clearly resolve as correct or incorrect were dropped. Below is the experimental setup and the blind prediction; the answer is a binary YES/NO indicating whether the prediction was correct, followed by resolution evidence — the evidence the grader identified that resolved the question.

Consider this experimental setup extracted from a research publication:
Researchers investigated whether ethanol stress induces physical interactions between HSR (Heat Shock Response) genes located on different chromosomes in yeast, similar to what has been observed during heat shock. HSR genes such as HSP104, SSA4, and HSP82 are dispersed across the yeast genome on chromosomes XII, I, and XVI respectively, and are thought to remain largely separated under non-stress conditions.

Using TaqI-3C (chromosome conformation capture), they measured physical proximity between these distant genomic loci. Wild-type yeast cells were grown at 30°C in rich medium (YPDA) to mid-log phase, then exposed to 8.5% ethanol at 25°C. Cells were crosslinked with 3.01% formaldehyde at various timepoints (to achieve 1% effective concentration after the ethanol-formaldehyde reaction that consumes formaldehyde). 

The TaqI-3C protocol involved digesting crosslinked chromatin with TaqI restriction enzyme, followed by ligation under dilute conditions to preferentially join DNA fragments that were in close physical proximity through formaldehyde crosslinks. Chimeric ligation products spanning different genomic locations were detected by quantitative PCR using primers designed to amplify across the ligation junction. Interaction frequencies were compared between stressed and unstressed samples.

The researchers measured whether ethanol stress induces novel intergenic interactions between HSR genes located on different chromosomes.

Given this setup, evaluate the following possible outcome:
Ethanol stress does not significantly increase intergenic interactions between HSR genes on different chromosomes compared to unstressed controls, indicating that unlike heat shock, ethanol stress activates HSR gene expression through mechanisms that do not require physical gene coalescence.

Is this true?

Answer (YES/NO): NO